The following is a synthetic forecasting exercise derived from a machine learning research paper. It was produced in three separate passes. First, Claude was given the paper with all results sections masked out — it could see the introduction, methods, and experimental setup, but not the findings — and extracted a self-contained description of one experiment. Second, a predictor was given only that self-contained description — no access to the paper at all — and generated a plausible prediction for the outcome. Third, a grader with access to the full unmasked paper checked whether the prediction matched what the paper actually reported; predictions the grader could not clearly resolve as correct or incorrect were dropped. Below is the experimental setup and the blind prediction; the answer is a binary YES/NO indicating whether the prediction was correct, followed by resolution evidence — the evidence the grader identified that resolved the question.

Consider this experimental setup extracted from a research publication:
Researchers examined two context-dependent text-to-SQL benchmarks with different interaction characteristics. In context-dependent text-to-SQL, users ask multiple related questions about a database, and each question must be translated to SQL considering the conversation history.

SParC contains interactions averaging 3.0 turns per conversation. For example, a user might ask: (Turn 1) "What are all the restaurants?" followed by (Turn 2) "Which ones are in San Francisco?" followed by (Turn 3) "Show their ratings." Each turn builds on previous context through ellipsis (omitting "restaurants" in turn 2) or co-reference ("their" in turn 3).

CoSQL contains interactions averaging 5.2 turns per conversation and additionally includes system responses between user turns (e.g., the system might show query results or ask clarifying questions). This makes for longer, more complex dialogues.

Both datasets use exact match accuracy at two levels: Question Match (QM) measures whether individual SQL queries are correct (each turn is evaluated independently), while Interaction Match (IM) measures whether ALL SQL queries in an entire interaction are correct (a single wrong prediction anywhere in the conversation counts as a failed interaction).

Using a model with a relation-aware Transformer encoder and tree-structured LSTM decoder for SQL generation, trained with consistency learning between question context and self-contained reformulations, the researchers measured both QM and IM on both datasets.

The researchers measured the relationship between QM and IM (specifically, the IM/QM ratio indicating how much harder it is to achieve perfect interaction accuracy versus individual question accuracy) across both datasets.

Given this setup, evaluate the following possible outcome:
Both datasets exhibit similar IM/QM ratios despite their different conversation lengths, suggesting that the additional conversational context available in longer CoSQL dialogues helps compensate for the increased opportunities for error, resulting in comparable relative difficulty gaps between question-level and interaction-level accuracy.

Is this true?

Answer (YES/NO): NO